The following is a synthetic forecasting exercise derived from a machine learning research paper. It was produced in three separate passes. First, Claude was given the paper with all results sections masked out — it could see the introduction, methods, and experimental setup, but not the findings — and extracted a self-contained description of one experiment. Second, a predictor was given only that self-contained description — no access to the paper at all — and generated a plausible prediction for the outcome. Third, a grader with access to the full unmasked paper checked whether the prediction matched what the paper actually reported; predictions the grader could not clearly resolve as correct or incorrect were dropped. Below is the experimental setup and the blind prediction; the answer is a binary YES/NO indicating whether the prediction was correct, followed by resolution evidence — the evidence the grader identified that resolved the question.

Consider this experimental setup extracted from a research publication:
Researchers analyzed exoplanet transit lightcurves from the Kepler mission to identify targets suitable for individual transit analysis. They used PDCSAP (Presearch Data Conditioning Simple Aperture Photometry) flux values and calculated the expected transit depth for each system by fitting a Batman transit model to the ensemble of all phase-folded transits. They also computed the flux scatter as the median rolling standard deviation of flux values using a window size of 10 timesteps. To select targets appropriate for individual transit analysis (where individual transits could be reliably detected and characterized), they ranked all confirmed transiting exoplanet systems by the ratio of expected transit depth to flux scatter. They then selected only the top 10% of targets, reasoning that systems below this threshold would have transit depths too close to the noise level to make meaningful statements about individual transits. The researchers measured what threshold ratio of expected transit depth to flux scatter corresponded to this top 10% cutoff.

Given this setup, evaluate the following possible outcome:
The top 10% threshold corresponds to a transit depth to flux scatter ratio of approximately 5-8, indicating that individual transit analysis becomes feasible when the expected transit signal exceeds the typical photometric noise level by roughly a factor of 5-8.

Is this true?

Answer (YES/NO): YES